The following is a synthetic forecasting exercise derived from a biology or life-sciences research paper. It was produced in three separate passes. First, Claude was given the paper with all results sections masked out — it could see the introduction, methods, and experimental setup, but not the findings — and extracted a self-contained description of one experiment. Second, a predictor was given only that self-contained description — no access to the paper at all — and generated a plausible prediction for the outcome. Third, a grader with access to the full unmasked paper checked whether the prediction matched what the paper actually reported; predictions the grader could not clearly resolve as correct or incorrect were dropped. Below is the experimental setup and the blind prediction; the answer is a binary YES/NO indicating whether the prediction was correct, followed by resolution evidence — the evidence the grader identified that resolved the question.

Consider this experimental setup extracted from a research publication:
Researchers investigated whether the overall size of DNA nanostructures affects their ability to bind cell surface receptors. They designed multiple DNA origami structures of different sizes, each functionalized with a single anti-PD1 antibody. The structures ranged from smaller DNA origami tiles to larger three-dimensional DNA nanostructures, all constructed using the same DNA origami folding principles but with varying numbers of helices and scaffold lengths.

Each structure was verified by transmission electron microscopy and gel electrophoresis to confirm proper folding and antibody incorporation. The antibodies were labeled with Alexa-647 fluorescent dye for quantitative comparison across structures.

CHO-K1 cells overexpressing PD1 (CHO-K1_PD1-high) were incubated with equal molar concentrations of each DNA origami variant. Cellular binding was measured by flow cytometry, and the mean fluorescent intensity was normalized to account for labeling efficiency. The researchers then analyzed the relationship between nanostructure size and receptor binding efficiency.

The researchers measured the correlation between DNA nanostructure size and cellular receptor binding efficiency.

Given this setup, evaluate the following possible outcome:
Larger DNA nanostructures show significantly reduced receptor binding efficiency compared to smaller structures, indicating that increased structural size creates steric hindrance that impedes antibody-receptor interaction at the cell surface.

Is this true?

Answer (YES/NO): YES